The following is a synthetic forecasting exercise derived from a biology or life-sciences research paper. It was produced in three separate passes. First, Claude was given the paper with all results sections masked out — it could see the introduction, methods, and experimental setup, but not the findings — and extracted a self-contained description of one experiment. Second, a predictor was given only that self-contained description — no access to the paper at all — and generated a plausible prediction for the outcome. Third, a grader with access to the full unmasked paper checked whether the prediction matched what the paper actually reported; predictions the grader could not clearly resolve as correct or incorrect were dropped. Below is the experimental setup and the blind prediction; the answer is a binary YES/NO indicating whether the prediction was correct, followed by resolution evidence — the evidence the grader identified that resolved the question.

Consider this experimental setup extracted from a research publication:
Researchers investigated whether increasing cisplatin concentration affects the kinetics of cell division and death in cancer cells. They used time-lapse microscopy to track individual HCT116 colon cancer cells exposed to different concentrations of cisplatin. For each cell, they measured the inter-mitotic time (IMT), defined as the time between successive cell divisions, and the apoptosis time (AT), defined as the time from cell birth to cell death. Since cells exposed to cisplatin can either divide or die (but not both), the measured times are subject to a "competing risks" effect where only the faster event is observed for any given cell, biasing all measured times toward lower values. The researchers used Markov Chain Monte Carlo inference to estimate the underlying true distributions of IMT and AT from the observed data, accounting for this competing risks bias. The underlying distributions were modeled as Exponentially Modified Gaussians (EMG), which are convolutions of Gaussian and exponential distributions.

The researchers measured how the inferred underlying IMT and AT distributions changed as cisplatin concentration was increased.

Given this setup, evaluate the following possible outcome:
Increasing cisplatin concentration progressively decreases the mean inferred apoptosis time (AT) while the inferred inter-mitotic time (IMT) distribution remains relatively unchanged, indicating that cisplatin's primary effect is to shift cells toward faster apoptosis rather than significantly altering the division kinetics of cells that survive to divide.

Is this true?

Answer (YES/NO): NO